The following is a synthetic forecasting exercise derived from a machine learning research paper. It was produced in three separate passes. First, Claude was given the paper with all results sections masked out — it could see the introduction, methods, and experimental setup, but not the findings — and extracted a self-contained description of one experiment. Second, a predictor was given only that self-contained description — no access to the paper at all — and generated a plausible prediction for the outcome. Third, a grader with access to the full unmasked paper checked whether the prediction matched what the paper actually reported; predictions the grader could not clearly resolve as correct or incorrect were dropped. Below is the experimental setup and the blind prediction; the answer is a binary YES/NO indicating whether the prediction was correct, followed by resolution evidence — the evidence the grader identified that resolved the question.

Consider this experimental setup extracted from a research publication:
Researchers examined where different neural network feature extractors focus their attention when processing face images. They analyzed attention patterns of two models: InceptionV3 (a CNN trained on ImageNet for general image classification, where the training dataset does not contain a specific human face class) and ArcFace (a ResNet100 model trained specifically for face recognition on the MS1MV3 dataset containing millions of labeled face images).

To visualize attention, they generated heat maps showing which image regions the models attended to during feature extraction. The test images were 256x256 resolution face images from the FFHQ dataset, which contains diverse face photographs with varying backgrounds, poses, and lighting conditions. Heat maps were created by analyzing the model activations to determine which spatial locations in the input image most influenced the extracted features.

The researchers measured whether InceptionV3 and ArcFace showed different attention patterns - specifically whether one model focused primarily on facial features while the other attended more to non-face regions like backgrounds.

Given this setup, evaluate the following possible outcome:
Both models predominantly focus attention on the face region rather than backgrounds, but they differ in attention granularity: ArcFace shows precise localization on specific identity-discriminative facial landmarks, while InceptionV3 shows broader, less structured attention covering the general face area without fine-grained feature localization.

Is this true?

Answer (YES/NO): NO